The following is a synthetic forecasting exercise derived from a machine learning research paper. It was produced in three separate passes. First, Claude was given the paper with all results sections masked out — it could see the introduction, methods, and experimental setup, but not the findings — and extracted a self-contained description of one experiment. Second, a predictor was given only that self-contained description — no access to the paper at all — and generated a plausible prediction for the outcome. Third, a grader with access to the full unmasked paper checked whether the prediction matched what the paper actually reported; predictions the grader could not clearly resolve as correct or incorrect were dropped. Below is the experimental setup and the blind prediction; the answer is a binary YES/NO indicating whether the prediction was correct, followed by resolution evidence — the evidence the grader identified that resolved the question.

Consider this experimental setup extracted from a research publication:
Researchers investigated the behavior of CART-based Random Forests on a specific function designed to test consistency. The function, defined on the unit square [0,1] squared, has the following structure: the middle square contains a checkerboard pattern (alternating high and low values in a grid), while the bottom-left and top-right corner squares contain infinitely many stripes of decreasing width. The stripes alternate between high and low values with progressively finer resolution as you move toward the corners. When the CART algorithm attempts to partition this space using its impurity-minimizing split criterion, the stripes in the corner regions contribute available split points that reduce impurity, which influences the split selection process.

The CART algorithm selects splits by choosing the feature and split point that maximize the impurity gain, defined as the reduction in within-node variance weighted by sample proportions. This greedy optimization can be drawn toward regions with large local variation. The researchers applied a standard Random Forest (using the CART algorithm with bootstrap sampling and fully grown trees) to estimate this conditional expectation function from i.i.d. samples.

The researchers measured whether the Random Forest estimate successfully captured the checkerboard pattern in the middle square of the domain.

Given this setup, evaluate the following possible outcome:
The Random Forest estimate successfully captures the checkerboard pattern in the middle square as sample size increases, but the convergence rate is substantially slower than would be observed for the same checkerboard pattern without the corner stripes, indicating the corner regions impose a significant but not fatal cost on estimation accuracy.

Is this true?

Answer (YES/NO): NO